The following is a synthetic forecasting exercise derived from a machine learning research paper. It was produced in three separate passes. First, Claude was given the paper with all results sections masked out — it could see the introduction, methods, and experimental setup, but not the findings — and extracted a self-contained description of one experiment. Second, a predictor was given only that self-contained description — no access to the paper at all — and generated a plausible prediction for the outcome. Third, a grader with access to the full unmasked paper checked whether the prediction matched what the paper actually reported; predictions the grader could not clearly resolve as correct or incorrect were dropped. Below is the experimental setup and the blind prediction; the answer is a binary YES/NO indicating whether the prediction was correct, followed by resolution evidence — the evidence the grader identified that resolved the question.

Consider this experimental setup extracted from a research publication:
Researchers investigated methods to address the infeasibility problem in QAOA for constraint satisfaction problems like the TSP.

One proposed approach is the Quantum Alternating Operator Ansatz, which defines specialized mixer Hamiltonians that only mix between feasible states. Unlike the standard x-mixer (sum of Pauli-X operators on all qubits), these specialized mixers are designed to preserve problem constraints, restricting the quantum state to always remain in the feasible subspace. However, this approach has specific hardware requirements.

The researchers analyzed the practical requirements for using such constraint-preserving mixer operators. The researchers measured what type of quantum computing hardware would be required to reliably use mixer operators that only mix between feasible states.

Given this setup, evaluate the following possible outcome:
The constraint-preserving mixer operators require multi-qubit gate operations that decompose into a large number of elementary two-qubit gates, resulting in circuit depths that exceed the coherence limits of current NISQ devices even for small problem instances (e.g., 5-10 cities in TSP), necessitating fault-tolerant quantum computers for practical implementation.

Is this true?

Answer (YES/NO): NO